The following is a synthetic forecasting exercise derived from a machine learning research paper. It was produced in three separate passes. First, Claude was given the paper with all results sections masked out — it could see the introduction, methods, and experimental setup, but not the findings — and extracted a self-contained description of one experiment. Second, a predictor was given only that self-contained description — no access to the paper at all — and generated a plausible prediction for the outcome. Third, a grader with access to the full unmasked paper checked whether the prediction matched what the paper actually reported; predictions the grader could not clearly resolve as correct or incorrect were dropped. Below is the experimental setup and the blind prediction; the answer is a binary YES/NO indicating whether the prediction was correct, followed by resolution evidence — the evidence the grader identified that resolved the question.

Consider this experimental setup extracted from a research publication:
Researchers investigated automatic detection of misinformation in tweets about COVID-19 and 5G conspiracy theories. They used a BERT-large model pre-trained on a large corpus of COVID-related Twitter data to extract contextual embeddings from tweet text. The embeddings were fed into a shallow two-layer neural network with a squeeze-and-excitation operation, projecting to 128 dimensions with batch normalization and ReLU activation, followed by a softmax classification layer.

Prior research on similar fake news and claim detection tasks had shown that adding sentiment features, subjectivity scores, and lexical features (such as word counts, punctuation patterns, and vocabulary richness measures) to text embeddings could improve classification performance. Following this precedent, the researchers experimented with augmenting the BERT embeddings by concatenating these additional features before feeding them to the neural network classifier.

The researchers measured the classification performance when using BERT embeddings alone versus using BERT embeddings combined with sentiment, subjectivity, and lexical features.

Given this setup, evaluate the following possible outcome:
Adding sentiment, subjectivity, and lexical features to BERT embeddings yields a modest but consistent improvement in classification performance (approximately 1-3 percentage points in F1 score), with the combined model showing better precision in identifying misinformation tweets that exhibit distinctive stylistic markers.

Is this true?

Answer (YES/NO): NO